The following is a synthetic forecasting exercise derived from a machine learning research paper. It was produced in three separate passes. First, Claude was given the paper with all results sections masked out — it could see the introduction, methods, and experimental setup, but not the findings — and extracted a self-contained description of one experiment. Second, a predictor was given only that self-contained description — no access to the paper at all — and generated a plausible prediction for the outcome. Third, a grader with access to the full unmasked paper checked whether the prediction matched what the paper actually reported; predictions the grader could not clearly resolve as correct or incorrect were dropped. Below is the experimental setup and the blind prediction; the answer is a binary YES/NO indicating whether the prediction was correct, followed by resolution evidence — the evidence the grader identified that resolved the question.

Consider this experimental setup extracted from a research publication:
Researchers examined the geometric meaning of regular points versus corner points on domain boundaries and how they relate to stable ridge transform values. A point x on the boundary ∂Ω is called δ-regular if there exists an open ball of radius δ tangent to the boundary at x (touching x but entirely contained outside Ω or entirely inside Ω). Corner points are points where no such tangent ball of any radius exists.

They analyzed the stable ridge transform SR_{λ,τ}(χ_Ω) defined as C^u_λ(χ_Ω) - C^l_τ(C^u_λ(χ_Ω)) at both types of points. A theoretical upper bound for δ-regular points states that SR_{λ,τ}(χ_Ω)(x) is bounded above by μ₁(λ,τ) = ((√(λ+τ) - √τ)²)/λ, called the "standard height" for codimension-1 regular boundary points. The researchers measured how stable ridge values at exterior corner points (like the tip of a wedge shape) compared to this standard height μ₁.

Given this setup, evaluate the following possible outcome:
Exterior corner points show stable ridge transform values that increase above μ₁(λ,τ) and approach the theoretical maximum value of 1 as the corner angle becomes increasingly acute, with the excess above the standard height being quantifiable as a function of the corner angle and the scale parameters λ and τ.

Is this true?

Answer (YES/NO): NO